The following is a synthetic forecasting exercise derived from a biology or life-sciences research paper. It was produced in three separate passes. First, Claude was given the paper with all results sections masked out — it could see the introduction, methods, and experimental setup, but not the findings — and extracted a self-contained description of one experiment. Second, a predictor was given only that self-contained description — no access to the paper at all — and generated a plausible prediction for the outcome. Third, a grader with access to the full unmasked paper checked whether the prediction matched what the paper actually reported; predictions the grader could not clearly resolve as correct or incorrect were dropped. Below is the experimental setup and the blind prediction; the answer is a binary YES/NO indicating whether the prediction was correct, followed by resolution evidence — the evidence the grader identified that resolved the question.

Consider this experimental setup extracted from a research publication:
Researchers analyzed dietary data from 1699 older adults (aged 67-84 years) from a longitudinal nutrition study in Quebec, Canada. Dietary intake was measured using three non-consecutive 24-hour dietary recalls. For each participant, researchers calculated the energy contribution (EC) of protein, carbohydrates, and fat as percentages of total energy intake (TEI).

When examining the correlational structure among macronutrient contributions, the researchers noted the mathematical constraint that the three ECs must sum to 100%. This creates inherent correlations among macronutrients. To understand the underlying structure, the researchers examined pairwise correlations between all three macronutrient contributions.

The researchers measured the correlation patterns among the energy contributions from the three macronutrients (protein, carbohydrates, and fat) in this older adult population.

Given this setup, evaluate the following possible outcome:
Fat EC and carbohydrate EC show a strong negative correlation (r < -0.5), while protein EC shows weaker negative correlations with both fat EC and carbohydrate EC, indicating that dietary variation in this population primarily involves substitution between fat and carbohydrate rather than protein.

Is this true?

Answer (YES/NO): YES